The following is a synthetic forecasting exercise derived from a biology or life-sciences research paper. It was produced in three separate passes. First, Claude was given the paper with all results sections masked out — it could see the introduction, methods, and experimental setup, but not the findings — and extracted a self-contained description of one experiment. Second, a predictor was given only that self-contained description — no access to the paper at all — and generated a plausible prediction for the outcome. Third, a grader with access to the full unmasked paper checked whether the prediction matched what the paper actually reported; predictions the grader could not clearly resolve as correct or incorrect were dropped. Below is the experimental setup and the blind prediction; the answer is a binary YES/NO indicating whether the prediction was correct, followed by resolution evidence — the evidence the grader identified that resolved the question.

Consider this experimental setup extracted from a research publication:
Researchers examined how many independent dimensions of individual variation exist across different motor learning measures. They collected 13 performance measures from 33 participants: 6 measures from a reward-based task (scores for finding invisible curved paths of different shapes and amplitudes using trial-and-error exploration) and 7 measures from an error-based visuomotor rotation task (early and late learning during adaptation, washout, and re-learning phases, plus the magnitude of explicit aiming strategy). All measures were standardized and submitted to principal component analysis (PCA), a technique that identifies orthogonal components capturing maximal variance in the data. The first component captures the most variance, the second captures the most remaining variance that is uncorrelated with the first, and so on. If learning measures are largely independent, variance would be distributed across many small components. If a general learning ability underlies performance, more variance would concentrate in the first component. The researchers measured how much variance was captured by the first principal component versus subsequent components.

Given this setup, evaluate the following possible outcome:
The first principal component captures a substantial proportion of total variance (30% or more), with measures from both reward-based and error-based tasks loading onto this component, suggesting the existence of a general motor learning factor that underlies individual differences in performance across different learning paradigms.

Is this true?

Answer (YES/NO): YES